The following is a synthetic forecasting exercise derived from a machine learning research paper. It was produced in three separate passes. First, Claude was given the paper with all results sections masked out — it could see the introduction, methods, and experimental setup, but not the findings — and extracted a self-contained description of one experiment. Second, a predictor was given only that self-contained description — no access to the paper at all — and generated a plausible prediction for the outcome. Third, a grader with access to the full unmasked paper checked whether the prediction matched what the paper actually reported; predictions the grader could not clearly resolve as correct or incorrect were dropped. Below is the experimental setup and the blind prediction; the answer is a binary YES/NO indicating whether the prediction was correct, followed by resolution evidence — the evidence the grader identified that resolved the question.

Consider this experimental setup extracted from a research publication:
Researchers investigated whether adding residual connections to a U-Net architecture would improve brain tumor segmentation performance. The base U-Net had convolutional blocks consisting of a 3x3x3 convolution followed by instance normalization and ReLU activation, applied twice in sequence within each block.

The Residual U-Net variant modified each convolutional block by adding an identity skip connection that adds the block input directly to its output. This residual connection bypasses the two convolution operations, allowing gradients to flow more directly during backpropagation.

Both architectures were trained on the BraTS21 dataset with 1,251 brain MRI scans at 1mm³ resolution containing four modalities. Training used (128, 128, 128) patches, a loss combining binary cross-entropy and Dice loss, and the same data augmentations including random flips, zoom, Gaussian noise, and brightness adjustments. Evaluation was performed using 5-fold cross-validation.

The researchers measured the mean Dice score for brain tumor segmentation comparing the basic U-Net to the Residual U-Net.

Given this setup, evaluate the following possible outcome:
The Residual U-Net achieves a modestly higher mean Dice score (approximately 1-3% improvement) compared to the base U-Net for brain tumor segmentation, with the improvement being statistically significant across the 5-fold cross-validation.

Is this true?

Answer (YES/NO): NO